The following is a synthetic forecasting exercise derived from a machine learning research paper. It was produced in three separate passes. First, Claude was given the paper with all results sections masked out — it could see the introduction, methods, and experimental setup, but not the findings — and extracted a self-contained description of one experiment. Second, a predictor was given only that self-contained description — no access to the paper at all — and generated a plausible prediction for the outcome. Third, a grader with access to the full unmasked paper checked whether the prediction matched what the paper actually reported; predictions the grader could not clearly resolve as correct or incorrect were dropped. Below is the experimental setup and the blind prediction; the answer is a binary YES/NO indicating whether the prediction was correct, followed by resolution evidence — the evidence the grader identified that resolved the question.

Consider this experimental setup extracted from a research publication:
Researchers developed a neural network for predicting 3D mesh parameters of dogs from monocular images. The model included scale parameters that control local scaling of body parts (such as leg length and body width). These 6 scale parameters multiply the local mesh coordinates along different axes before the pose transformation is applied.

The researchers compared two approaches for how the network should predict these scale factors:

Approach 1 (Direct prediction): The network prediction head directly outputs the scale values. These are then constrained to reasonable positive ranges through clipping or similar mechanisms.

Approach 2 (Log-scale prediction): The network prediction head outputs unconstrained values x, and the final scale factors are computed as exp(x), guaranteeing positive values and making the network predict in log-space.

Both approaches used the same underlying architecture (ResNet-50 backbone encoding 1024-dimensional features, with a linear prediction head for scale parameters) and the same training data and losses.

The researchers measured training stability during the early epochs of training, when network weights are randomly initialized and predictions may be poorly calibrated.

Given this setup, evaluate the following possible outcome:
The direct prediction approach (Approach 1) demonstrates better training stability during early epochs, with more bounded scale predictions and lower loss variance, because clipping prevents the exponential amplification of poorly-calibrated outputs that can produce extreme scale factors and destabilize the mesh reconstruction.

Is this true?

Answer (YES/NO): NO